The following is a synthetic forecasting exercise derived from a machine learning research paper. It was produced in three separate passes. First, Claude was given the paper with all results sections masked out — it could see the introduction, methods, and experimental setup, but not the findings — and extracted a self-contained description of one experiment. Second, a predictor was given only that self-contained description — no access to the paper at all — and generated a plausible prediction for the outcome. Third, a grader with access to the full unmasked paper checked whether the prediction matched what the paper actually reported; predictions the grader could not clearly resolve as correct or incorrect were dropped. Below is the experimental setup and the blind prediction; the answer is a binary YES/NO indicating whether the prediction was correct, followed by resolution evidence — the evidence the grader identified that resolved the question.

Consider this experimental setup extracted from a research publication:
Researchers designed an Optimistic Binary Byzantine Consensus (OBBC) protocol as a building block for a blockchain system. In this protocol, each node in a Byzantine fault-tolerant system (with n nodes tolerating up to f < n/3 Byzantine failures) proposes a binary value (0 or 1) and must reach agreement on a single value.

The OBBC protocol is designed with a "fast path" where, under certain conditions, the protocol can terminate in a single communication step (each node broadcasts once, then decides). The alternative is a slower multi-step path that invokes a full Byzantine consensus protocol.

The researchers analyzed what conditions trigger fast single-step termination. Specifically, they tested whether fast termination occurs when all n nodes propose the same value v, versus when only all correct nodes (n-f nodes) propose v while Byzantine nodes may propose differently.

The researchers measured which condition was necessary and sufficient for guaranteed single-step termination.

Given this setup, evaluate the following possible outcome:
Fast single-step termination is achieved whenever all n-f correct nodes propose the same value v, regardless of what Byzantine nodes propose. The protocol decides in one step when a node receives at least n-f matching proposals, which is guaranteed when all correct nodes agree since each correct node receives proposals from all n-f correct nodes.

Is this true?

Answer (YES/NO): NO